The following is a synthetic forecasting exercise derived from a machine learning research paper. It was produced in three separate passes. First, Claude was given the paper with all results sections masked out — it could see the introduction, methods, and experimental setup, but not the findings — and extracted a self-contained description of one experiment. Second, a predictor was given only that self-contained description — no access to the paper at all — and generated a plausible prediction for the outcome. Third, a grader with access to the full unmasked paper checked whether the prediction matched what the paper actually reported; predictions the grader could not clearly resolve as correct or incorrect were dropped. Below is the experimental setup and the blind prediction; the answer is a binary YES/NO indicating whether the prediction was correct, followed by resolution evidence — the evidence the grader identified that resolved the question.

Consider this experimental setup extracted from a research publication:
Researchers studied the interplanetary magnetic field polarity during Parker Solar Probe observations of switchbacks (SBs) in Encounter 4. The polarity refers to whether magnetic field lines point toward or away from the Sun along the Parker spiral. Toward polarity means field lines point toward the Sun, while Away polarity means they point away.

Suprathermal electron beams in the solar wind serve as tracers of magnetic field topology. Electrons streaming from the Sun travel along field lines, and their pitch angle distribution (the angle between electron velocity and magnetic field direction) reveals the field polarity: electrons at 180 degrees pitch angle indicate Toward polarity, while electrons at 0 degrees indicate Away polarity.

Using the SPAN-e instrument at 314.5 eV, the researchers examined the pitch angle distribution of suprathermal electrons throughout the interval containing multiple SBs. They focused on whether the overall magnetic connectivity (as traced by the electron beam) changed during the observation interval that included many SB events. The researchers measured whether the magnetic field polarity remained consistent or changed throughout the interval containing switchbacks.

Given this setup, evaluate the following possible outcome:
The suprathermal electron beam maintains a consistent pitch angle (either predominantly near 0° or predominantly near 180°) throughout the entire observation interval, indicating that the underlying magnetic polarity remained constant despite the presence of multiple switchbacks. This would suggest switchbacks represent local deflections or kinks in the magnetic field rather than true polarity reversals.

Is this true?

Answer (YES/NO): YES